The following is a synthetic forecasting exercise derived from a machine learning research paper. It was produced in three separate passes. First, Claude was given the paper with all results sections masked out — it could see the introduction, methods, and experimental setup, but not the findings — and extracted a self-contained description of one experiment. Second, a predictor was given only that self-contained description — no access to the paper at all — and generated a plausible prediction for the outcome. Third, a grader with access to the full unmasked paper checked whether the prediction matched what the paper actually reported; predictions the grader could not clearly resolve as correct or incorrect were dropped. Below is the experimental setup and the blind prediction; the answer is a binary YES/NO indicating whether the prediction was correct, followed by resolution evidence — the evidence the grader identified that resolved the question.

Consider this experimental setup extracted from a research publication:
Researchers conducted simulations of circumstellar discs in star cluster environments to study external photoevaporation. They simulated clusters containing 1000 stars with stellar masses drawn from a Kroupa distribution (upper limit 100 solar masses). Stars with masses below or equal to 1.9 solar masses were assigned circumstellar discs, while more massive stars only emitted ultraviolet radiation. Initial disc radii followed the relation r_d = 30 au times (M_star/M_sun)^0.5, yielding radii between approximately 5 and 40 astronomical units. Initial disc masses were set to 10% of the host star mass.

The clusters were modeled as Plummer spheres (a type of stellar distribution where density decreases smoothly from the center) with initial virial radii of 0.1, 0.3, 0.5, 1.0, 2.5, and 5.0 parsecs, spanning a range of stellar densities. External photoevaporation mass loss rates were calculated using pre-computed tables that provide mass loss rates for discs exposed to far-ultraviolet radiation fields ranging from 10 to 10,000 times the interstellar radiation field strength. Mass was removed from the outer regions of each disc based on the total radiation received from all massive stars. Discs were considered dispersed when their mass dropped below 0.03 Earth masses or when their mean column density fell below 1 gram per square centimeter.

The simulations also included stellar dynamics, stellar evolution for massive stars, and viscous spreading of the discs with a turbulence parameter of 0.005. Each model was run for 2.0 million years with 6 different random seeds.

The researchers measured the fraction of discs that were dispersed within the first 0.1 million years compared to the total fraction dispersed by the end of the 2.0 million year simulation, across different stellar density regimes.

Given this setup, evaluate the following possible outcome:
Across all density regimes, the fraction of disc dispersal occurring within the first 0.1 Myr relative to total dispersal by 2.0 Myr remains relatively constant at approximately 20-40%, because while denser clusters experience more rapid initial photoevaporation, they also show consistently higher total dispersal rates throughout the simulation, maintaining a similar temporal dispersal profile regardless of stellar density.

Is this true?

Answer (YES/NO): NO